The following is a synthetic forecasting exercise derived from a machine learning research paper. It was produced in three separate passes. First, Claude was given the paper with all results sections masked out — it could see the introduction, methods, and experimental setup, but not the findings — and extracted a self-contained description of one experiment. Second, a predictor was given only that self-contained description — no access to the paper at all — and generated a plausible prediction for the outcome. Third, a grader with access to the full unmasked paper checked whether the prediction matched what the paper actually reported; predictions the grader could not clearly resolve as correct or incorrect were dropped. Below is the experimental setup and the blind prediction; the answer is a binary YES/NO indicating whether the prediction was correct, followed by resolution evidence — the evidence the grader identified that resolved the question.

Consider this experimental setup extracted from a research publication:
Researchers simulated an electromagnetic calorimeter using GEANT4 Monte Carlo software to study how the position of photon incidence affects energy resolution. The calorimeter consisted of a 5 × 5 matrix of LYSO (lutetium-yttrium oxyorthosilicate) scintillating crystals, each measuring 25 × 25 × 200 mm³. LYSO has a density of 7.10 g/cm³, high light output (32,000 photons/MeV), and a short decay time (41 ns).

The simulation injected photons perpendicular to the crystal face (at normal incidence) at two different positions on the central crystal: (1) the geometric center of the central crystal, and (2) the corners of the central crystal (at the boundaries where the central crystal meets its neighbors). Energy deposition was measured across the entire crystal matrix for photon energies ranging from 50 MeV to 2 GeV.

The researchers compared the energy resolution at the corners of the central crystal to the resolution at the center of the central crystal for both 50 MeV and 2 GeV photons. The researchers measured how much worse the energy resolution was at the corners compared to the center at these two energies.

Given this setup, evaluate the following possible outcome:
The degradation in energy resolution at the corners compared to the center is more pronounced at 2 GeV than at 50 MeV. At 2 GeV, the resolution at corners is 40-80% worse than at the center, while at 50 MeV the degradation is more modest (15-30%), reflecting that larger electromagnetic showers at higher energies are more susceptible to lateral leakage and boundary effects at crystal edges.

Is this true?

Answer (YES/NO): NO